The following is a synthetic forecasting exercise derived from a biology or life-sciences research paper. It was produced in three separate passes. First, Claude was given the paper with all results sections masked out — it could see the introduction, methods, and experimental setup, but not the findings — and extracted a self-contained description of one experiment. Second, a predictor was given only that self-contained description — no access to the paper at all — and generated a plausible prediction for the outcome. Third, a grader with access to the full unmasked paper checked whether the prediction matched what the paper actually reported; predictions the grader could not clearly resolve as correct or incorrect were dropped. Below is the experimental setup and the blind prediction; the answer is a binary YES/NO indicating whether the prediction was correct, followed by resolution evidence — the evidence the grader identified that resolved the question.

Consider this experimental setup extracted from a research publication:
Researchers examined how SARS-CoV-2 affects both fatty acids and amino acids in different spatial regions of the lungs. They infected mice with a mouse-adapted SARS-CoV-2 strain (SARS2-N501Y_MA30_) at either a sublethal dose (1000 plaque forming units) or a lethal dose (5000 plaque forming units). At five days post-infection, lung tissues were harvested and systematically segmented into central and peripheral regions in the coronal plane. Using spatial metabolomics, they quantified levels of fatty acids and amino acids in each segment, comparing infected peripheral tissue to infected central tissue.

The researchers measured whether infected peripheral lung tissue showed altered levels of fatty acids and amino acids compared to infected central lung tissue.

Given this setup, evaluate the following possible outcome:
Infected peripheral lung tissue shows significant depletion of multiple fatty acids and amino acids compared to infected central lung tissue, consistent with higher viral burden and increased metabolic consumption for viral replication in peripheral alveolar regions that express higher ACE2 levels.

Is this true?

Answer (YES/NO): NO